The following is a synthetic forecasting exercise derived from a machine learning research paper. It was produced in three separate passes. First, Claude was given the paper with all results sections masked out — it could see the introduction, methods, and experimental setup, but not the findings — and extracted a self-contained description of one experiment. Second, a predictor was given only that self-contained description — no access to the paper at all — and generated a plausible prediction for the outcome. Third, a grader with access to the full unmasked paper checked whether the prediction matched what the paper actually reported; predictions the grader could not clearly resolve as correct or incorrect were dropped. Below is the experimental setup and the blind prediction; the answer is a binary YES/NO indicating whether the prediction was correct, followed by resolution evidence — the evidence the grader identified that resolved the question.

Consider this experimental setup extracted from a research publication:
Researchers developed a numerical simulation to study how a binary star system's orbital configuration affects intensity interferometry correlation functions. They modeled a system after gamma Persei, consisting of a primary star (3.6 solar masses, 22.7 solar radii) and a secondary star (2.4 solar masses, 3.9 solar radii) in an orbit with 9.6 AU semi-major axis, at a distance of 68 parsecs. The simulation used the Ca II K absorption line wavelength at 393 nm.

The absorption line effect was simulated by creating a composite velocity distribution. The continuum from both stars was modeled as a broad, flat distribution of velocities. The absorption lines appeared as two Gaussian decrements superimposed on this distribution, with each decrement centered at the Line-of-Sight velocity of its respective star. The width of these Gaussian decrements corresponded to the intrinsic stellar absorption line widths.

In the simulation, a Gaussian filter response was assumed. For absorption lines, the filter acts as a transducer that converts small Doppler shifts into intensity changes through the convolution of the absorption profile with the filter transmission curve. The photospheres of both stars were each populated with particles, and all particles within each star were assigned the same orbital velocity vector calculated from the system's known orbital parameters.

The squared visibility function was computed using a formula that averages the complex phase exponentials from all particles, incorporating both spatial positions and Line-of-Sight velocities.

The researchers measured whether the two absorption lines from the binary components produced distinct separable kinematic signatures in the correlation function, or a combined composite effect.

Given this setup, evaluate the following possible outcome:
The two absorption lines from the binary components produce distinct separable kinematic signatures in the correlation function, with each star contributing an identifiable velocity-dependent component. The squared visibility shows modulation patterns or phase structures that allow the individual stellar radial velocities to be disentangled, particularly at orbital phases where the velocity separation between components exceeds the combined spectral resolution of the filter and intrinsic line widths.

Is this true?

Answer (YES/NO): NO